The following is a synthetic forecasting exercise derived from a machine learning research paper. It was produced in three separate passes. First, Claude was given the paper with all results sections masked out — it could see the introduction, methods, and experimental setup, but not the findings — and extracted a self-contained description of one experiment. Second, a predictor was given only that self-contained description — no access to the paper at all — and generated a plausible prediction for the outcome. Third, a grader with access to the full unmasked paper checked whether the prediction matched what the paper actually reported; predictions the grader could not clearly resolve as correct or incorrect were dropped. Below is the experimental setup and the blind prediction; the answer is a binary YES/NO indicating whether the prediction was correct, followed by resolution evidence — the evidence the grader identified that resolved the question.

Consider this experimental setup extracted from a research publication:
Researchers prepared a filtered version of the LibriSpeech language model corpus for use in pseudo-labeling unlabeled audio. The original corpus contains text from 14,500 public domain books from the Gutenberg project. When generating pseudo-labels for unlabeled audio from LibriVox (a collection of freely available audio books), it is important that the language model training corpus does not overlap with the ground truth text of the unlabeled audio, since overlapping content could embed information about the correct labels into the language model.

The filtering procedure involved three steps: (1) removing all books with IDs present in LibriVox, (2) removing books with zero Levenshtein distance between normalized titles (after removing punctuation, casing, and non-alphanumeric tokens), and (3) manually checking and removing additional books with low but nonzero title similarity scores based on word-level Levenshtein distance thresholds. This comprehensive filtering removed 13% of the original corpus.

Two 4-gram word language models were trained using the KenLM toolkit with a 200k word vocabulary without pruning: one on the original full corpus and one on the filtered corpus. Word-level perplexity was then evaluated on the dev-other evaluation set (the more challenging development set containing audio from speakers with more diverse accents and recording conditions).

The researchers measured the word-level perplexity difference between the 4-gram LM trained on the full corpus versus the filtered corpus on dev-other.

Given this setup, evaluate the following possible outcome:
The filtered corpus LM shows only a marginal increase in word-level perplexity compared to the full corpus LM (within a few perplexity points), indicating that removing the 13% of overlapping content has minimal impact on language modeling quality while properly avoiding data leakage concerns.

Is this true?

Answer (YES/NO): YES